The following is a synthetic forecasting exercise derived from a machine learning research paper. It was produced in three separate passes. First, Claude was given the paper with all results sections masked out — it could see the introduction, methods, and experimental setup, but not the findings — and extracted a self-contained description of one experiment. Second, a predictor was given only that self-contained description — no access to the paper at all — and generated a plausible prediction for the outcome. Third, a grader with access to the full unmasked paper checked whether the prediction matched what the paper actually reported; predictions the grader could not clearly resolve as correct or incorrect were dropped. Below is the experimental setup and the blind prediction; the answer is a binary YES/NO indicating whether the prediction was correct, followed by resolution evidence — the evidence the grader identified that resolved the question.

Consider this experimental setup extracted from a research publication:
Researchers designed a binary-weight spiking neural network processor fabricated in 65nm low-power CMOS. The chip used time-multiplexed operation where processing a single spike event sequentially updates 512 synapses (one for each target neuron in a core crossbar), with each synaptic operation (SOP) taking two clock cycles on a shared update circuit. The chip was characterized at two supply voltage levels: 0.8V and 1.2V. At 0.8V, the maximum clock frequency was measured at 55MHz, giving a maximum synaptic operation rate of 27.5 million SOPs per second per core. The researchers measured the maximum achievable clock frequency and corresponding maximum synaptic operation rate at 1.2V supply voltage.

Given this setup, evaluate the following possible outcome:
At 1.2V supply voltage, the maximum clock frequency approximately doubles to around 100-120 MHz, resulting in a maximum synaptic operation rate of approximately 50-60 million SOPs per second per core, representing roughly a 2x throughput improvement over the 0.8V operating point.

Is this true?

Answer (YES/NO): NO